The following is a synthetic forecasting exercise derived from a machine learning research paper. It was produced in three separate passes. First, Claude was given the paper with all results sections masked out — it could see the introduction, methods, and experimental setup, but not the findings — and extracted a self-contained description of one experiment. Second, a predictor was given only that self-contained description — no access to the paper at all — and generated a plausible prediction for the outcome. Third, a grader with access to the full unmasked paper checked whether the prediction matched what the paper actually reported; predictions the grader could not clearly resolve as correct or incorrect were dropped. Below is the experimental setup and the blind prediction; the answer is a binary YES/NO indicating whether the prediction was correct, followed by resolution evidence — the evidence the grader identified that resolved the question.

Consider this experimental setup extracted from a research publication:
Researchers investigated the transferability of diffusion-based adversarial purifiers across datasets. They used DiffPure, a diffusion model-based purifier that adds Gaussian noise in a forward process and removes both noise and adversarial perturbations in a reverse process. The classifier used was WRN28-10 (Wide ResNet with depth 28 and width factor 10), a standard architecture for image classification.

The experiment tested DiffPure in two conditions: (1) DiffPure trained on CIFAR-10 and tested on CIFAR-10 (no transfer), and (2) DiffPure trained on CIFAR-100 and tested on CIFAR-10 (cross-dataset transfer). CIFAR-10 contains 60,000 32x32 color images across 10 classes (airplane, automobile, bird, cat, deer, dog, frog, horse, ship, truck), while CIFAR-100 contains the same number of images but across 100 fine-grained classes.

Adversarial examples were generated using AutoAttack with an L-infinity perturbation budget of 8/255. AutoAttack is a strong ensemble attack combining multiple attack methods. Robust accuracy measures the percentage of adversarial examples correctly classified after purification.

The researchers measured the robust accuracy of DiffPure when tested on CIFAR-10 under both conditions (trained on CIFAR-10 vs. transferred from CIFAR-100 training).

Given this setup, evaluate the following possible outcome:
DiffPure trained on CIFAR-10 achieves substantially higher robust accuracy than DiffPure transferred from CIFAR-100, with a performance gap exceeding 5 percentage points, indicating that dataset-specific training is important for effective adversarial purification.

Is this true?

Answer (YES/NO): YES